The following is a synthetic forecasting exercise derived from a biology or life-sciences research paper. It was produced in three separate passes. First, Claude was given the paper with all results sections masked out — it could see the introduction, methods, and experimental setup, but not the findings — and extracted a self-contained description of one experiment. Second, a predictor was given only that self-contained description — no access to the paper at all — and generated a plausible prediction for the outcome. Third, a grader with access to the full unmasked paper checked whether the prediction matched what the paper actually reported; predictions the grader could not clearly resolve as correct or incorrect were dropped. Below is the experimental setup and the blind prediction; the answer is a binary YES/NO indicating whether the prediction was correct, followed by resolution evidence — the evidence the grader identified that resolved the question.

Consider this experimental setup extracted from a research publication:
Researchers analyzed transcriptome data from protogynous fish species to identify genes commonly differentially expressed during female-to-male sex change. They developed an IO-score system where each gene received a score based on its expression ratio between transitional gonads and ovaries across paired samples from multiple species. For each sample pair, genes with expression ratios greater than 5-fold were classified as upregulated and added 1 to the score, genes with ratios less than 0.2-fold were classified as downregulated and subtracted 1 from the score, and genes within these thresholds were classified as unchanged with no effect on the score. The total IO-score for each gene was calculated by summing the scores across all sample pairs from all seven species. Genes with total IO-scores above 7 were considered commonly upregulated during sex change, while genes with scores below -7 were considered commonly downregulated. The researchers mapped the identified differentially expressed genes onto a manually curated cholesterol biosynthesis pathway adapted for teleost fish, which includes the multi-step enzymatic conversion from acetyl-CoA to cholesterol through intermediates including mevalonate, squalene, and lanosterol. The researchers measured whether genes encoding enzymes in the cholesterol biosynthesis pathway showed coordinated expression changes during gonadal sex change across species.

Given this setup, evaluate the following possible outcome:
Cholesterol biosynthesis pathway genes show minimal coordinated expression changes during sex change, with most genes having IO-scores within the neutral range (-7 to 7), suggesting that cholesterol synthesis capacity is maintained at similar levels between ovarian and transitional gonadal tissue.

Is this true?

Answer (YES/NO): NO